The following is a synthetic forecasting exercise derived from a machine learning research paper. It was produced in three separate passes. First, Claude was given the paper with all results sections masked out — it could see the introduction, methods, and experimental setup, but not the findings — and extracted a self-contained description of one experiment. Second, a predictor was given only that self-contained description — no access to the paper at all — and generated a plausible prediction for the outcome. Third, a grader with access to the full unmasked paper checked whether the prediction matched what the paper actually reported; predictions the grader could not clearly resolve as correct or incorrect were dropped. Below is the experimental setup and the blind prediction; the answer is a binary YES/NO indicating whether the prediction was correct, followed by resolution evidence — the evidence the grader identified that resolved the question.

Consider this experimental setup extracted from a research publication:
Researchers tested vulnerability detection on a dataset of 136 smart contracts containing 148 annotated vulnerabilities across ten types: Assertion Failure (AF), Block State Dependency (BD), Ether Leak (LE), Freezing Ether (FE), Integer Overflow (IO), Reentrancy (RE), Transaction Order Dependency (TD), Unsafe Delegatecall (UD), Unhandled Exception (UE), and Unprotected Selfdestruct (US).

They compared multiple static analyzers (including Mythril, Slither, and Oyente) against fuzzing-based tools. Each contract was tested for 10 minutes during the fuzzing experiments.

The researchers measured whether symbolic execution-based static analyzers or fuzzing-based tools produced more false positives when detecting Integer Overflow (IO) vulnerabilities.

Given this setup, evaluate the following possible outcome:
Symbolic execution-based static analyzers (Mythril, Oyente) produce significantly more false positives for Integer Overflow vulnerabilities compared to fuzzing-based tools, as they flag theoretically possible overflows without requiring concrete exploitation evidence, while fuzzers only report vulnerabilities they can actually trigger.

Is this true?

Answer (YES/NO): YES